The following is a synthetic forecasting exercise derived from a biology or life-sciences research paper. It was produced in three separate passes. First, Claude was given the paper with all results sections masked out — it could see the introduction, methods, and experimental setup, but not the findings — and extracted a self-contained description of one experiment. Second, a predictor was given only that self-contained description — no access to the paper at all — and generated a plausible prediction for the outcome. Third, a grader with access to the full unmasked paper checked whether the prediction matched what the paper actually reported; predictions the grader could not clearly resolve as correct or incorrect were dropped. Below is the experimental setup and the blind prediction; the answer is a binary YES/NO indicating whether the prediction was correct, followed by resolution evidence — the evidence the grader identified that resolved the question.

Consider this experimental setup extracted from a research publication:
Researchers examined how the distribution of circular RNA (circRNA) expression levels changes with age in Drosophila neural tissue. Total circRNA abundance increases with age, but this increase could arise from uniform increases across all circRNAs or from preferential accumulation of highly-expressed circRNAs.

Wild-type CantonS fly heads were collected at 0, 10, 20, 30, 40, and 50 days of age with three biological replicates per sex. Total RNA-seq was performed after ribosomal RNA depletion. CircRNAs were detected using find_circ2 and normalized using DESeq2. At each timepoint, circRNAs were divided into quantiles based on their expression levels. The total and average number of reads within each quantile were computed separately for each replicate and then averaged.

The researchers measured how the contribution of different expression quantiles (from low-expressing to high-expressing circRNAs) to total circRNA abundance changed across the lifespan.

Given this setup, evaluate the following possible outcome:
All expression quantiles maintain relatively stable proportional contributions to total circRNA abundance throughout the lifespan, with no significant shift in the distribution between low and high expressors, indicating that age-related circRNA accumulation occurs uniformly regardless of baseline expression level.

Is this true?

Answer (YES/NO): YES